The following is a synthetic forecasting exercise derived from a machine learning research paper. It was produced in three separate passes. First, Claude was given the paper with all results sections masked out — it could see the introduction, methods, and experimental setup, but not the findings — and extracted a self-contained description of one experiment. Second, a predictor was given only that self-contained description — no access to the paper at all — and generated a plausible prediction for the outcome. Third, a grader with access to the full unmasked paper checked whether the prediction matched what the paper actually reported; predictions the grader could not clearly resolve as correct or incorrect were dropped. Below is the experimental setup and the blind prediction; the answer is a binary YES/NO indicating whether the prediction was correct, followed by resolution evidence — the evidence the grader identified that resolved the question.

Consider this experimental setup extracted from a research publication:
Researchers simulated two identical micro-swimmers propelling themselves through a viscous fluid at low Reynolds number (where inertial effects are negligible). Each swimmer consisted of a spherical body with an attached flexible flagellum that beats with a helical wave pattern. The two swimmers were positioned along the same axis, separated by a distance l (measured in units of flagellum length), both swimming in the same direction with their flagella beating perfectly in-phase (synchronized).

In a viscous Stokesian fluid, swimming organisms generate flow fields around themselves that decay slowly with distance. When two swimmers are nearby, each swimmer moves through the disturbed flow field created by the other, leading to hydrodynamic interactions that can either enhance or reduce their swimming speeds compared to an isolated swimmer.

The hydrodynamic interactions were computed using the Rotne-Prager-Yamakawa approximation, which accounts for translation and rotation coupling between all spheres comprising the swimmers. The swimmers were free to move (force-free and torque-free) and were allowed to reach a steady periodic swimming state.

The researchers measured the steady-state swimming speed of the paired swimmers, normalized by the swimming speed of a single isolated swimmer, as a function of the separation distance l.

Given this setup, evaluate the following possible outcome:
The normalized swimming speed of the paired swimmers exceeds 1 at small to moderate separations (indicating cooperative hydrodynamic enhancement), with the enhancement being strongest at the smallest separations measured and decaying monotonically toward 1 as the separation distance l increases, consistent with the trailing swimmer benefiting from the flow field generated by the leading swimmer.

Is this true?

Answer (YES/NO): NO